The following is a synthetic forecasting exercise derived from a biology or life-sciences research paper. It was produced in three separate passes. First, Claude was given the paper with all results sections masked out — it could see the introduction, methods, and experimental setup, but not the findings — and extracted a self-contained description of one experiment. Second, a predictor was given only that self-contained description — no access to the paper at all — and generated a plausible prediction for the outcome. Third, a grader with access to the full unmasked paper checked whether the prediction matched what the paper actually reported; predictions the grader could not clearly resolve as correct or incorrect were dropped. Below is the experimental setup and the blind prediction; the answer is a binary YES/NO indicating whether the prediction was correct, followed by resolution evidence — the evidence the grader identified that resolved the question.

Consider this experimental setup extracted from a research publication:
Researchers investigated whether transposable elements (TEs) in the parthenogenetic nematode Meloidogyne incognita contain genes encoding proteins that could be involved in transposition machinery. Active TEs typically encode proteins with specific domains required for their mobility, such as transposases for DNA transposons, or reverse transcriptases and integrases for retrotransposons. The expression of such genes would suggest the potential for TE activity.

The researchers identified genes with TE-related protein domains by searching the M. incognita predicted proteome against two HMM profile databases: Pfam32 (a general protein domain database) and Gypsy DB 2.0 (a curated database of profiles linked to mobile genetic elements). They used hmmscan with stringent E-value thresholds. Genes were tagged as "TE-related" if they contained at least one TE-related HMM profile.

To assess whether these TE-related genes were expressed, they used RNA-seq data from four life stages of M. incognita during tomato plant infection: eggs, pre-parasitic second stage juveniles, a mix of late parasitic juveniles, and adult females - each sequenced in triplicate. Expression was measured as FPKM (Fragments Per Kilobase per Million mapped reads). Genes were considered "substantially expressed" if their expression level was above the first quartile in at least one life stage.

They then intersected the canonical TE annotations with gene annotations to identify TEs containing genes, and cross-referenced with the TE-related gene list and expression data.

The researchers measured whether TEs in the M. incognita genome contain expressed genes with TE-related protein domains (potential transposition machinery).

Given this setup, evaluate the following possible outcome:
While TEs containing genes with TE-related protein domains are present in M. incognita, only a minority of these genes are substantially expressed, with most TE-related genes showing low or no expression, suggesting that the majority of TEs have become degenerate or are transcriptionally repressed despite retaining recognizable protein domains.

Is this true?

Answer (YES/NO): NO